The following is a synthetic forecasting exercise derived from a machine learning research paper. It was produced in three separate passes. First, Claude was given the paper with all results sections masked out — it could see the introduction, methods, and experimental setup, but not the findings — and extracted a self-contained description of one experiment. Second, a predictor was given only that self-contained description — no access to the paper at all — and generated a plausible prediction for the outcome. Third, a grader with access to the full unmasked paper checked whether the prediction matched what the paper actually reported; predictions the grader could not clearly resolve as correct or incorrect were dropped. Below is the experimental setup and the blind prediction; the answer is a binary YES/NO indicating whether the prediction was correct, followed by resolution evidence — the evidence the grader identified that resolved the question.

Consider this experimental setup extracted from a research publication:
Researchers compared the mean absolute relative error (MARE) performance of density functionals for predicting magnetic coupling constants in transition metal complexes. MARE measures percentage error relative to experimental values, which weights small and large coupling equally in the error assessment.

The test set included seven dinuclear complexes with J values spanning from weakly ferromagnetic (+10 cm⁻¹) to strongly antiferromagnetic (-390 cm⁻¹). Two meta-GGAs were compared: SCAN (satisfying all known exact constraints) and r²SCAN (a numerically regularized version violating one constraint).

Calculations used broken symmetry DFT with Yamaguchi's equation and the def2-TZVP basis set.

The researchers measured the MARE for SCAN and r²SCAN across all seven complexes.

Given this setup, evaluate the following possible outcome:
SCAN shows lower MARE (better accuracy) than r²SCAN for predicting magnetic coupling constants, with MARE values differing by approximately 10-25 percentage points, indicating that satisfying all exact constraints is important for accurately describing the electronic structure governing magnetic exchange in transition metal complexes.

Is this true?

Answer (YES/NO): NO